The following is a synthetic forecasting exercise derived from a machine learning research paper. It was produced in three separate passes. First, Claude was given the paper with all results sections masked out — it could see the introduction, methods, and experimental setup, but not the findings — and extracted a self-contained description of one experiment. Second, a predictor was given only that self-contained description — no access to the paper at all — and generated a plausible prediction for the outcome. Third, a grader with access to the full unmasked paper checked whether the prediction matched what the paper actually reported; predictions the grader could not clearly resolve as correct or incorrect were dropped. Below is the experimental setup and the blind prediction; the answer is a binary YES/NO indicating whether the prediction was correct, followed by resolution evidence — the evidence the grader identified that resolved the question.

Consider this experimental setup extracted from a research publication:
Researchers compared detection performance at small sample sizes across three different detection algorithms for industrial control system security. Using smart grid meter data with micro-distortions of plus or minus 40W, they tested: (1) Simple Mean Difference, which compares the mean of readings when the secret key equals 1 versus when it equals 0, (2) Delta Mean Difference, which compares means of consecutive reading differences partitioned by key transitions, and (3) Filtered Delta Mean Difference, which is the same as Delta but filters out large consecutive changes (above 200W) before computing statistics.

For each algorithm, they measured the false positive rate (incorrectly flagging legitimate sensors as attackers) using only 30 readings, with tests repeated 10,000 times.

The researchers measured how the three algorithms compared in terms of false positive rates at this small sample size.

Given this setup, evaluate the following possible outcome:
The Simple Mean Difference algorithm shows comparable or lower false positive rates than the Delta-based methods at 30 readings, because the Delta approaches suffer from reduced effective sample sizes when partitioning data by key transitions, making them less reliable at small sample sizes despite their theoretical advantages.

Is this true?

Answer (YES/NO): NO